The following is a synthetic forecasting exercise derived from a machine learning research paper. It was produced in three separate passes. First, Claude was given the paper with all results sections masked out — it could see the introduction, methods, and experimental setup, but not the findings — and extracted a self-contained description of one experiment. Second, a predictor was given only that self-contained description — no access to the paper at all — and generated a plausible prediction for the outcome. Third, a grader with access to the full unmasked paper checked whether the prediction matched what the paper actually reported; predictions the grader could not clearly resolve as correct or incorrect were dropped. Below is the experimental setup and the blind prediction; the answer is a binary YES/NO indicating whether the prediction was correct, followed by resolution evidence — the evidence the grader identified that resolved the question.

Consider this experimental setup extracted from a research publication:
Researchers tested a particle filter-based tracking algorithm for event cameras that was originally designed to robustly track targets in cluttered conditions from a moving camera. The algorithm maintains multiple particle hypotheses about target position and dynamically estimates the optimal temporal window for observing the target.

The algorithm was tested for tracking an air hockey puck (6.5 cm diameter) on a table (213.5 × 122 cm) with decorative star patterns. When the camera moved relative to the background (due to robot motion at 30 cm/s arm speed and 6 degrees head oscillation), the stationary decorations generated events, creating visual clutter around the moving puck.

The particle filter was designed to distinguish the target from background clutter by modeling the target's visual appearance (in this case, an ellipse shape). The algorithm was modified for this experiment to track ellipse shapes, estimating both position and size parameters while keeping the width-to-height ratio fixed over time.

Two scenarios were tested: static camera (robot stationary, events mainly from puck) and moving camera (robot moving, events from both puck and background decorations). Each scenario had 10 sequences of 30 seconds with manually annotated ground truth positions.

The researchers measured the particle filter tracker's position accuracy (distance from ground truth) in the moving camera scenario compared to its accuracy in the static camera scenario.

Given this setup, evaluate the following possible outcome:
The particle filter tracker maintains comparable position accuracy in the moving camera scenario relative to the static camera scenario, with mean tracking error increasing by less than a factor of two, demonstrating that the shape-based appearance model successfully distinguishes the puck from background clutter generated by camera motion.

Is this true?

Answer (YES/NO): NO